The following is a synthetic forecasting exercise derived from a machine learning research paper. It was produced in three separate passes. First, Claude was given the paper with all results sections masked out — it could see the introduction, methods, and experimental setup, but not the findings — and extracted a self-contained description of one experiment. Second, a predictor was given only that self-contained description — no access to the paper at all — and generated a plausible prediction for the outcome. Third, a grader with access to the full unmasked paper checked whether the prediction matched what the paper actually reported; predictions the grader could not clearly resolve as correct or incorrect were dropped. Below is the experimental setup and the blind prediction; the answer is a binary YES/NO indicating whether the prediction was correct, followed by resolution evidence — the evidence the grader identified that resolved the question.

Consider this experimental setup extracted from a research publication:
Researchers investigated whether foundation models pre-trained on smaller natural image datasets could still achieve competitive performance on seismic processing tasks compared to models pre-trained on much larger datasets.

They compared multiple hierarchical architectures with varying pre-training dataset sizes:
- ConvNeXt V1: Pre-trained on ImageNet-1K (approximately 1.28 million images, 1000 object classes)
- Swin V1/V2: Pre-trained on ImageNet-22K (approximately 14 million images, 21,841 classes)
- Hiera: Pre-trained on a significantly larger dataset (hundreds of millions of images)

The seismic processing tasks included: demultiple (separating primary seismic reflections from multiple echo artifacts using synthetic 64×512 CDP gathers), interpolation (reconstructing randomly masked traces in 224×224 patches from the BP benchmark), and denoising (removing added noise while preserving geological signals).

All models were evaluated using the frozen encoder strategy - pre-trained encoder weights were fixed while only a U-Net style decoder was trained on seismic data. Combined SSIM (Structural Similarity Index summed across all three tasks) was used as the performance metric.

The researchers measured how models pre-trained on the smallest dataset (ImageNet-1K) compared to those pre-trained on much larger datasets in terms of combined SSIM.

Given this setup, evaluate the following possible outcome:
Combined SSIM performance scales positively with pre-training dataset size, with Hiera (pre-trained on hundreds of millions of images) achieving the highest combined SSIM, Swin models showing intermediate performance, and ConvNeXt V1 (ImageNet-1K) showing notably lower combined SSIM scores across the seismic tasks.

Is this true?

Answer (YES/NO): NO